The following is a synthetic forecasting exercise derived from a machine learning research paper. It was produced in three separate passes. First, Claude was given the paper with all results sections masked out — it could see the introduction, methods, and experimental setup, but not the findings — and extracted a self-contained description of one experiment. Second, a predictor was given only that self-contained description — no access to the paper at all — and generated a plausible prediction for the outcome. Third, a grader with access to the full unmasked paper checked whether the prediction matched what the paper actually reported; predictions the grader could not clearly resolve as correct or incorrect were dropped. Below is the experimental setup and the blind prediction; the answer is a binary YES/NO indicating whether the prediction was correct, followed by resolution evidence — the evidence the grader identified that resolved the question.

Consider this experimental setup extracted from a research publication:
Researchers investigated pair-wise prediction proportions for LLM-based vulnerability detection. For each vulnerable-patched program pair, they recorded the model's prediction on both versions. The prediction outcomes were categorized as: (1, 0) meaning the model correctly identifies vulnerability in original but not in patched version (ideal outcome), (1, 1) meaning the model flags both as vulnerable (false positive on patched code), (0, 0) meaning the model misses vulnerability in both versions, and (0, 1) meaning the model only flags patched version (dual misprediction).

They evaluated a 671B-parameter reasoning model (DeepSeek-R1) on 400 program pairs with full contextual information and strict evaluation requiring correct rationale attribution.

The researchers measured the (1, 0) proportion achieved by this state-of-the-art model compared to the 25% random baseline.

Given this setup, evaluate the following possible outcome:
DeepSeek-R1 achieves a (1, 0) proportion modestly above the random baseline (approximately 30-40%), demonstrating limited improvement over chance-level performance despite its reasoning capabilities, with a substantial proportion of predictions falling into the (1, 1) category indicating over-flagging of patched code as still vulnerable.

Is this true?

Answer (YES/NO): NO